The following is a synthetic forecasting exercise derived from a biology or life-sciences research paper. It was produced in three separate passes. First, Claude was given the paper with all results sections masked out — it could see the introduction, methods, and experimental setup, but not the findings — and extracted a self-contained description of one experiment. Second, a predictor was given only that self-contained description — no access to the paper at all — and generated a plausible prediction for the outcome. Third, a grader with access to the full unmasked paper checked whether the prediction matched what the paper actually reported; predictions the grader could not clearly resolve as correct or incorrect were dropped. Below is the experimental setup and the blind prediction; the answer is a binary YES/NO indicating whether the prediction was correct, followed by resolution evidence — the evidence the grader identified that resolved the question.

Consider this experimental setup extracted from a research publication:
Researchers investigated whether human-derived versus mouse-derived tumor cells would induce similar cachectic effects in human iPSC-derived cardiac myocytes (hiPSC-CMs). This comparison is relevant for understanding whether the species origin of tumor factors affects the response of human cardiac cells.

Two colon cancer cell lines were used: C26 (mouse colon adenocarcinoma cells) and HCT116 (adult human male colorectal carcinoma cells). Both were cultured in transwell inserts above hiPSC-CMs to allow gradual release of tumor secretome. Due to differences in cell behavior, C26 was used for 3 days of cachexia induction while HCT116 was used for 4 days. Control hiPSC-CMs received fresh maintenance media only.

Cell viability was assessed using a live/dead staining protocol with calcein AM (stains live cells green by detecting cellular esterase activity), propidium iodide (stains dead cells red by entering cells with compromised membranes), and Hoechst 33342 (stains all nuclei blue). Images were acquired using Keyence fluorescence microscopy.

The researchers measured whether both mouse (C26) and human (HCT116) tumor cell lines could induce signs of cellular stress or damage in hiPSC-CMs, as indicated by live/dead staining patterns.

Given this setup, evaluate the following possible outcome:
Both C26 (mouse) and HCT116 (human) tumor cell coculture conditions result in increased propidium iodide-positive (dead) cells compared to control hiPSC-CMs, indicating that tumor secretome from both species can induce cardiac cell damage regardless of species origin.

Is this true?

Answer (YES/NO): YES